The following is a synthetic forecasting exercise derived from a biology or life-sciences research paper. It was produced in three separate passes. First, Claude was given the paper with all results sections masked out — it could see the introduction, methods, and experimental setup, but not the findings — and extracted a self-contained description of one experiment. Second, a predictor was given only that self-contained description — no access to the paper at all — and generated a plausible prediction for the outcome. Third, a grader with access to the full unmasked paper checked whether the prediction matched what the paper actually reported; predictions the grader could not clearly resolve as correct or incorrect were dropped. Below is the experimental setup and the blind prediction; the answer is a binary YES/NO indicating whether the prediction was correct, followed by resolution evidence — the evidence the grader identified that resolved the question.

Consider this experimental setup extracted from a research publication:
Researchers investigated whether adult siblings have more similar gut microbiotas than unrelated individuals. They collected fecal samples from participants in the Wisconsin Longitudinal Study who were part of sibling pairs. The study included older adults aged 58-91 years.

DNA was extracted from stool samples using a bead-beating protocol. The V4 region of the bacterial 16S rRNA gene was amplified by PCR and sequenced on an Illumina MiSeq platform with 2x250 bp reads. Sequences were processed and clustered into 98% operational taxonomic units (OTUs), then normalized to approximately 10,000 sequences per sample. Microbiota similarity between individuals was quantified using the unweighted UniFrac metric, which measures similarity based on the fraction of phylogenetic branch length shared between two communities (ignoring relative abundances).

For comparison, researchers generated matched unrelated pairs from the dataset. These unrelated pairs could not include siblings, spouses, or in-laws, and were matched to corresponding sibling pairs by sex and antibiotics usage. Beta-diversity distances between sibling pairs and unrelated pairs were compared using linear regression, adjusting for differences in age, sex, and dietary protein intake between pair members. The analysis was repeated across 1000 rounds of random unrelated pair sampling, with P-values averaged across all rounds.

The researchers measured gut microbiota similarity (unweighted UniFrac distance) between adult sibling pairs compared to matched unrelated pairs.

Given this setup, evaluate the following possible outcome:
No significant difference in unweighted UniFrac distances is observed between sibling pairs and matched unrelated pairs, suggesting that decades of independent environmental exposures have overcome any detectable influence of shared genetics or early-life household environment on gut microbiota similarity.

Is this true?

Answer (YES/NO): YES